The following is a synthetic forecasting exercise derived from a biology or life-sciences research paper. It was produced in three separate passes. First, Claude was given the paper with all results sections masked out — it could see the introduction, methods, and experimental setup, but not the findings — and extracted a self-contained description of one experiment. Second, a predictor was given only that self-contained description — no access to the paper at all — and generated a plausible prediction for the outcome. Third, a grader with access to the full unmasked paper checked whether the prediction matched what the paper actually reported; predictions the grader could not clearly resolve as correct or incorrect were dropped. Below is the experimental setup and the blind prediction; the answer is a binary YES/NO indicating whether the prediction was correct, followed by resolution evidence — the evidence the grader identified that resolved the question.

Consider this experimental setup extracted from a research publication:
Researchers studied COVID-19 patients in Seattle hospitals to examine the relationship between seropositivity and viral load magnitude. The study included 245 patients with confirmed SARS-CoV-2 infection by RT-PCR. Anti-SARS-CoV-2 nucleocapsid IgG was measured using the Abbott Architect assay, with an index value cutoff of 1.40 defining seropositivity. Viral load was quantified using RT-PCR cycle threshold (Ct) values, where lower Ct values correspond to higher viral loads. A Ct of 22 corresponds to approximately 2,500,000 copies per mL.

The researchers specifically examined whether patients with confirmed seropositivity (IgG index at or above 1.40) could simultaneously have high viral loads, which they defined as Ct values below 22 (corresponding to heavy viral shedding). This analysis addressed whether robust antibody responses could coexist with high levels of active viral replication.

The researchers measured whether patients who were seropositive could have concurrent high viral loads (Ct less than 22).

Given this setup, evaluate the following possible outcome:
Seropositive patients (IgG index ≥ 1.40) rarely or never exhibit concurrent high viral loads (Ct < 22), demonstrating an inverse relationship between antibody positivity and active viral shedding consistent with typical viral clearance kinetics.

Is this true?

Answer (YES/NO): YES